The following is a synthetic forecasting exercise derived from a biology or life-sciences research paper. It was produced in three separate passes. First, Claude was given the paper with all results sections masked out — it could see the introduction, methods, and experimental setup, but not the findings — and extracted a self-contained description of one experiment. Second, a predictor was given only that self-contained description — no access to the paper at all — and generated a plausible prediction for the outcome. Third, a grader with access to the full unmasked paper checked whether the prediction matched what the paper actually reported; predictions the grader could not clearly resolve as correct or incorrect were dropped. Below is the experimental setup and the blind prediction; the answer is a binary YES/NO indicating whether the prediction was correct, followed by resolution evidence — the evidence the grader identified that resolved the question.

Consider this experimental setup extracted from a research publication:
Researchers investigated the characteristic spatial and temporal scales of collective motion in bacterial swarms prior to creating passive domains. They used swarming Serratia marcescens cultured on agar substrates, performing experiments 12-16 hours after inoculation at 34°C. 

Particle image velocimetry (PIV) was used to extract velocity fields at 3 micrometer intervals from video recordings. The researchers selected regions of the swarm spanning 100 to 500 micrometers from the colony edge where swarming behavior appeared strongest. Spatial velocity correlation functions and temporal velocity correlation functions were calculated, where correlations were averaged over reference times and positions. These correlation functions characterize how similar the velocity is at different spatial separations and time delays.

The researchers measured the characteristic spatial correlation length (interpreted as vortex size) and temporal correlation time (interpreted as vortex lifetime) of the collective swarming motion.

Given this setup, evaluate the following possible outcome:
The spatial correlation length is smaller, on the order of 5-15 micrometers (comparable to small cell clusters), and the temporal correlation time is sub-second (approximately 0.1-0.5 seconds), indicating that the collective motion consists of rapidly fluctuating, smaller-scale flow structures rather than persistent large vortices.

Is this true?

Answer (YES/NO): NO